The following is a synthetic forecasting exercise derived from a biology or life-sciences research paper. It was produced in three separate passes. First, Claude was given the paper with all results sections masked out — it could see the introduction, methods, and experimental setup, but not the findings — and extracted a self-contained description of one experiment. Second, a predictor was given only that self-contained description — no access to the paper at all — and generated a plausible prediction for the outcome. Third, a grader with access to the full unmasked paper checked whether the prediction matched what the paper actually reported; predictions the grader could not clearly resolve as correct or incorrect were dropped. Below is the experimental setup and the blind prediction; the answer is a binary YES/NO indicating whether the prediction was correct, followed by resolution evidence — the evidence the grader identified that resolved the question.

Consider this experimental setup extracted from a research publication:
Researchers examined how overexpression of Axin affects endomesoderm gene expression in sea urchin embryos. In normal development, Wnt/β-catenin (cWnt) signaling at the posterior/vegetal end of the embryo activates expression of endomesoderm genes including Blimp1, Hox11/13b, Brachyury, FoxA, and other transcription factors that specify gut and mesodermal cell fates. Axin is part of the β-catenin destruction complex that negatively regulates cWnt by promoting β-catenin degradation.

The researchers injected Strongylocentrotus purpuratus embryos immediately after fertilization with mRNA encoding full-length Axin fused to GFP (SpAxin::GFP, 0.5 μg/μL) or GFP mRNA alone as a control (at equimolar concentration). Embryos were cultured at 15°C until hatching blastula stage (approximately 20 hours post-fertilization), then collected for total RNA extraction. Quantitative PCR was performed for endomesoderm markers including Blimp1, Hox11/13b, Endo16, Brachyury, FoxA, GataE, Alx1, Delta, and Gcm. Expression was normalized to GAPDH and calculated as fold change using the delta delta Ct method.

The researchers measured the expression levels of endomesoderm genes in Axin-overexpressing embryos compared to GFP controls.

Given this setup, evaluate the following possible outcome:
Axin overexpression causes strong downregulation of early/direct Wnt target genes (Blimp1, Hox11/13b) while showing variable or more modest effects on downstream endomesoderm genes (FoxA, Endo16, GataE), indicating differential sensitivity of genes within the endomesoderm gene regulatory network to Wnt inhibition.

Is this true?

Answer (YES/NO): NO